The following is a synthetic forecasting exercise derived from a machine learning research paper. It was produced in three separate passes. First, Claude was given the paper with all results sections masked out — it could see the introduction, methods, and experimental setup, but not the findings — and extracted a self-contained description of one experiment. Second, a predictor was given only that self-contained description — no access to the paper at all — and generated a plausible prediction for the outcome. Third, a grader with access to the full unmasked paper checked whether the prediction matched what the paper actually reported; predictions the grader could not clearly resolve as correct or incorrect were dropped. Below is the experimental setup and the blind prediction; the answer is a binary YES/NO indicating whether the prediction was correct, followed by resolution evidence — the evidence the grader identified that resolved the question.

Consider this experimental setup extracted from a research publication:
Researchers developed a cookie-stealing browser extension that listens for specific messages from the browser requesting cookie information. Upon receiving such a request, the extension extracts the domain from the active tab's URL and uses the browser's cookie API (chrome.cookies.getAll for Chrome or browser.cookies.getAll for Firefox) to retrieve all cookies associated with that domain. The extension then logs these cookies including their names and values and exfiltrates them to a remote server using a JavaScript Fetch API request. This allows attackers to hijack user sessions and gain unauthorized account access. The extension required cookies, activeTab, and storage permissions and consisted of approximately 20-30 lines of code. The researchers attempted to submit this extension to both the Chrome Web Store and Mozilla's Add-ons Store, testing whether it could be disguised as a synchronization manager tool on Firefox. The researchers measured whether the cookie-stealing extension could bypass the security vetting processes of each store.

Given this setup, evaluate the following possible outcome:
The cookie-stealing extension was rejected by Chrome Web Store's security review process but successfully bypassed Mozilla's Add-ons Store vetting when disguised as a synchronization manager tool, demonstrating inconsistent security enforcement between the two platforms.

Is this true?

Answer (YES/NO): YES